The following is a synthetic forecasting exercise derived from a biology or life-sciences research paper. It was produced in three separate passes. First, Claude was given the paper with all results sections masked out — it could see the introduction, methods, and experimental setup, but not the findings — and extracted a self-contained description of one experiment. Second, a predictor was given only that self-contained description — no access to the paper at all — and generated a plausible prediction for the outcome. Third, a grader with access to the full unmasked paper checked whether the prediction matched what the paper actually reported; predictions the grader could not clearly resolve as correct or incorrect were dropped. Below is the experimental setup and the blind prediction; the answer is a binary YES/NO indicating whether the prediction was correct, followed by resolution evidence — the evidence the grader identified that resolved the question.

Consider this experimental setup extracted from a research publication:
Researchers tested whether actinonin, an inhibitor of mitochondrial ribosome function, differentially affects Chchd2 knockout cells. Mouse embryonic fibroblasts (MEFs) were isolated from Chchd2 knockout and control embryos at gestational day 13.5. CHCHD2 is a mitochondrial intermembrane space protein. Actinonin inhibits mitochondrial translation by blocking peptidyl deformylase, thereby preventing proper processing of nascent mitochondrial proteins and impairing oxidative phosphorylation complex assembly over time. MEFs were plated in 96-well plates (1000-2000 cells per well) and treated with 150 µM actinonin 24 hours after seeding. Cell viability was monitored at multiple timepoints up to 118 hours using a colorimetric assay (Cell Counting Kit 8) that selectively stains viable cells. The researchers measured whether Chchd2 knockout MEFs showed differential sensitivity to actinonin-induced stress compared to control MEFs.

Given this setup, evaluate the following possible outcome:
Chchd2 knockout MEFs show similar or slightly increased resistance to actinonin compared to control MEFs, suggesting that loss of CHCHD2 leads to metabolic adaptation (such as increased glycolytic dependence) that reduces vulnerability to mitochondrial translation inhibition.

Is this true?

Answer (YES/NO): NO